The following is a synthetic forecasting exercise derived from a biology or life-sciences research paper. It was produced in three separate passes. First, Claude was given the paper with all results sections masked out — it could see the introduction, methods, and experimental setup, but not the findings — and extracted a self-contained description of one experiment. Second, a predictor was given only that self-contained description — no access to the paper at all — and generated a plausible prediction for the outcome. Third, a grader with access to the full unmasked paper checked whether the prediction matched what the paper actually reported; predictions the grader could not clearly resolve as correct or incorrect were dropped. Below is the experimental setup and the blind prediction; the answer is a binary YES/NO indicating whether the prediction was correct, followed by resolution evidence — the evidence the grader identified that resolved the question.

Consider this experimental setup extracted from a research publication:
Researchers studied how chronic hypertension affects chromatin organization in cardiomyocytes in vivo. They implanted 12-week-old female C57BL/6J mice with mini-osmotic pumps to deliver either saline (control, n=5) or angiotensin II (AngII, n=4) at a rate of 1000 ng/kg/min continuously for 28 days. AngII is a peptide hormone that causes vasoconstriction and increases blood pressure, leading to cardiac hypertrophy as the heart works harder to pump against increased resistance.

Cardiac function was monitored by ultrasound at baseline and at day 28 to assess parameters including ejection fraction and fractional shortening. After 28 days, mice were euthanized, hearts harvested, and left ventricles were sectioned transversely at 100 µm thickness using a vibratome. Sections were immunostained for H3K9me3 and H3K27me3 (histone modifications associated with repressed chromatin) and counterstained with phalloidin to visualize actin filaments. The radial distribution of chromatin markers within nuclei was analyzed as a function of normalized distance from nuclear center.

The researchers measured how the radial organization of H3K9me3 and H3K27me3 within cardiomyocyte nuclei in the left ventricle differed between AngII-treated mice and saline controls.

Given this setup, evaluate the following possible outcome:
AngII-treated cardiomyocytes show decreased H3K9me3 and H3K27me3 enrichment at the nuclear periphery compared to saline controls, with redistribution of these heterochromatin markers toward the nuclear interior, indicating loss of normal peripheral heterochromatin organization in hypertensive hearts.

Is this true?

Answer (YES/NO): YES